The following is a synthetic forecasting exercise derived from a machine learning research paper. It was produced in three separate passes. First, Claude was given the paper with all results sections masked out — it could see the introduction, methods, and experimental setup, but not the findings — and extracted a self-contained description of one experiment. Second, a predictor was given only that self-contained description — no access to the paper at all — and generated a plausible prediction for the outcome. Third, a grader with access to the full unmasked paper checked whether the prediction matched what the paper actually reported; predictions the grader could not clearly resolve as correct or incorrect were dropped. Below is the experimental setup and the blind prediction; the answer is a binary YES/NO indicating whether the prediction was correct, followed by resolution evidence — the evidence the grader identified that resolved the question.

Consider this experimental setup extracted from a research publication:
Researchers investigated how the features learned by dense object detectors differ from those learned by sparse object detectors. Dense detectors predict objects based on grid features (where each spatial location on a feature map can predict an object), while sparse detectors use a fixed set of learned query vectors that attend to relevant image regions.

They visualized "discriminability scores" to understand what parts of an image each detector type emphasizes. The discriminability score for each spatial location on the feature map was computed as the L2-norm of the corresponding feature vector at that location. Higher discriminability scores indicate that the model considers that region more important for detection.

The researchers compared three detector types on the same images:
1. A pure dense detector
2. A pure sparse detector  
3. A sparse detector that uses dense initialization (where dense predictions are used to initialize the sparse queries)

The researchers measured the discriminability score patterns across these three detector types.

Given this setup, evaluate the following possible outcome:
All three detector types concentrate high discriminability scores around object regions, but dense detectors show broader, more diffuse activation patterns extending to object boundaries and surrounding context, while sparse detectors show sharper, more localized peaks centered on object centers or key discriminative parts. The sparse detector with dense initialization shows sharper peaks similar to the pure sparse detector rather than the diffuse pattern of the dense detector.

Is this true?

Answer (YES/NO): NO